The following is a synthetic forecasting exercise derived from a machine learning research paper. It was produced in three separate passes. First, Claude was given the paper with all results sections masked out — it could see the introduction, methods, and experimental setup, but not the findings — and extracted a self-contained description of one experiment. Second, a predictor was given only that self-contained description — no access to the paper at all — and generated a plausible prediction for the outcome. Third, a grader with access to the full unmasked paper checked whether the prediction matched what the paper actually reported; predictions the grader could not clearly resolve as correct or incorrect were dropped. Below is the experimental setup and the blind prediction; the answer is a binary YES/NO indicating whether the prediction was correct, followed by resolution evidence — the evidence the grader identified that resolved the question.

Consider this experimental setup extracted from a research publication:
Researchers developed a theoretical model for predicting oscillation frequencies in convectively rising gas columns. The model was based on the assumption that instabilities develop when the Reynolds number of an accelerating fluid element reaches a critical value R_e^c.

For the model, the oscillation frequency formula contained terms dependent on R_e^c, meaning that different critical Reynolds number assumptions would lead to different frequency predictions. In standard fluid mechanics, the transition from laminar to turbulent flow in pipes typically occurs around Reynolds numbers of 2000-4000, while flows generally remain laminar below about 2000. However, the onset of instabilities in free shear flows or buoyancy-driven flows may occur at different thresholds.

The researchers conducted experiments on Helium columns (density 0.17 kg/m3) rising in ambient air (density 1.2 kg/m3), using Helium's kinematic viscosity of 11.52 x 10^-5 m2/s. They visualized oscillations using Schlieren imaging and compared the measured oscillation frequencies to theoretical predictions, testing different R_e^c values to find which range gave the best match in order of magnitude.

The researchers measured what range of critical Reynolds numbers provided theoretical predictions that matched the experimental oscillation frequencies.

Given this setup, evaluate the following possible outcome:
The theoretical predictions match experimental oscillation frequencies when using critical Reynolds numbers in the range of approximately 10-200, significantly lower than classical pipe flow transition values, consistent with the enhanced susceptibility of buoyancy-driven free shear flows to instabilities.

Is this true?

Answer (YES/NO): NO